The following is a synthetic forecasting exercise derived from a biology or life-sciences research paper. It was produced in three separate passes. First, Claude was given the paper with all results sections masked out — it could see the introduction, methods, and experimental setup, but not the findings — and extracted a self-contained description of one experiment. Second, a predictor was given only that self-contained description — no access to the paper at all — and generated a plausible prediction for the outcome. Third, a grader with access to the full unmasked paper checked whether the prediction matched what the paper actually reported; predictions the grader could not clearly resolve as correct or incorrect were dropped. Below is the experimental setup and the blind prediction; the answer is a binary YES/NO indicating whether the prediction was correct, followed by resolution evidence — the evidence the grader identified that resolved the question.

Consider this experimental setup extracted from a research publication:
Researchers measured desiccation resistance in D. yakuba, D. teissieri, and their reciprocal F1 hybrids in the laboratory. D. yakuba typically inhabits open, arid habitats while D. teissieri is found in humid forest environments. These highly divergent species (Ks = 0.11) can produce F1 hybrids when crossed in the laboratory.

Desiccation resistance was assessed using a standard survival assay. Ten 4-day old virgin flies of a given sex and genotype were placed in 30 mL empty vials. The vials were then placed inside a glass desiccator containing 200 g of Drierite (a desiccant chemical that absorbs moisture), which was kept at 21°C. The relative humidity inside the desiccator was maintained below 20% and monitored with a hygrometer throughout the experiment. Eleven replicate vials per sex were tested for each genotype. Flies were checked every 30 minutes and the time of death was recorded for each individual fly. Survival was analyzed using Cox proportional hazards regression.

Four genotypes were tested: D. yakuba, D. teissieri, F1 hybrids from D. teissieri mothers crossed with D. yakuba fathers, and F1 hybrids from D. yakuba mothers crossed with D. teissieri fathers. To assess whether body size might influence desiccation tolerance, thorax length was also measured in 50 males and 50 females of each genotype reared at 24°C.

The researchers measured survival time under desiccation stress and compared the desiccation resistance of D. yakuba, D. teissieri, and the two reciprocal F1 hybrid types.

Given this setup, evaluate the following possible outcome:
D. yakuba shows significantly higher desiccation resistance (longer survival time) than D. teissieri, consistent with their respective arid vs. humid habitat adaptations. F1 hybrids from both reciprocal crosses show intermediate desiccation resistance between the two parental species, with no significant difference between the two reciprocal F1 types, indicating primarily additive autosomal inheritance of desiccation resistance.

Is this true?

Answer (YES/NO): NO